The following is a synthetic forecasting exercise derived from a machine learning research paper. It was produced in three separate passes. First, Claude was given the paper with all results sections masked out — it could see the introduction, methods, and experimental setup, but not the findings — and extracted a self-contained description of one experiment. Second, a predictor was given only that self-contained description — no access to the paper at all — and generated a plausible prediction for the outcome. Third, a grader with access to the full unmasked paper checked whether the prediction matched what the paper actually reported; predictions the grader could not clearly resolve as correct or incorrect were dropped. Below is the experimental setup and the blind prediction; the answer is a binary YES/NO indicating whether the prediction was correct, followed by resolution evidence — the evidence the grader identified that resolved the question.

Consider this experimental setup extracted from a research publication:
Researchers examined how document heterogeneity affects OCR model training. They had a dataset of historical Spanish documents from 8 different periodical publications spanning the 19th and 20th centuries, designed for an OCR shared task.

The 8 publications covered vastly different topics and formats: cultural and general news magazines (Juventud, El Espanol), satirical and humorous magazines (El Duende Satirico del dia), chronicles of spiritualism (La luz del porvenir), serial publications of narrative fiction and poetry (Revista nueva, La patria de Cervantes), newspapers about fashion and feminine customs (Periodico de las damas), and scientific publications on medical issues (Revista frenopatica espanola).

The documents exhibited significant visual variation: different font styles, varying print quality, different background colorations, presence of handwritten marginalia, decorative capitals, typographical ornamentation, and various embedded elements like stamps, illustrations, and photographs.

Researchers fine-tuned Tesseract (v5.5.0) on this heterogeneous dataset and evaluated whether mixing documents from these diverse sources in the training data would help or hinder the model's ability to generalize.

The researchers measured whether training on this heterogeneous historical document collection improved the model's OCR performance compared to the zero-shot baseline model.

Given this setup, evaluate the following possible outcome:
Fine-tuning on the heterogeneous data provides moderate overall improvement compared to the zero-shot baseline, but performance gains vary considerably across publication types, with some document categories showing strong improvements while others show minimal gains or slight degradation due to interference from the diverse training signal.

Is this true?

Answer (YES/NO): NO